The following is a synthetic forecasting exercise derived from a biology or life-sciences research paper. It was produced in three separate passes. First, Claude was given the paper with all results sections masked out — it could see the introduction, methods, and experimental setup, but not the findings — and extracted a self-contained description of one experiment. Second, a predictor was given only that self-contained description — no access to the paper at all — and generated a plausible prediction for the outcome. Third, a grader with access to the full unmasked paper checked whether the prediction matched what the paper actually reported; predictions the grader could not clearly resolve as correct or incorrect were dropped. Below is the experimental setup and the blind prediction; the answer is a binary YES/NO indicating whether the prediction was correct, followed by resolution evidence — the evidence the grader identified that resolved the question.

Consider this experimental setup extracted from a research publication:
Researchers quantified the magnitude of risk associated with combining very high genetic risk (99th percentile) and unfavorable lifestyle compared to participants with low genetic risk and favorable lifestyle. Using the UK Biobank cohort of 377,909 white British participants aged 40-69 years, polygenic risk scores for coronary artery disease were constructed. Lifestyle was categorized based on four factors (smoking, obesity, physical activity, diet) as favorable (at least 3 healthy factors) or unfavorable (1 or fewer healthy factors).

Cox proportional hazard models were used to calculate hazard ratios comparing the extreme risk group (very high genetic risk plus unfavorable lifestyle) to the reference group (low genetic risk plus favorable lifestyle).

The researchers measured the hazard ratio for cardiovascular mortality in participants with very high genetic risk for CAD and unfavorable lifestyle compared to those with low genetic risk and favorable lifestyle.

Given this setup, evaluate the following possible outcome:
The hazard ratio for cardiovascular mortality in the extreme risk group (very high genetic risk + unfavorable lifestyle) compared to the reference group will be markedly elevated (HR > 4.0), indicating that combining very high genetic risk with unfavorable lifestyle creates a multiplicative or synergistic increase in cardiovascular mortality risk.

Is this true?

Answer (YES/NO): YES